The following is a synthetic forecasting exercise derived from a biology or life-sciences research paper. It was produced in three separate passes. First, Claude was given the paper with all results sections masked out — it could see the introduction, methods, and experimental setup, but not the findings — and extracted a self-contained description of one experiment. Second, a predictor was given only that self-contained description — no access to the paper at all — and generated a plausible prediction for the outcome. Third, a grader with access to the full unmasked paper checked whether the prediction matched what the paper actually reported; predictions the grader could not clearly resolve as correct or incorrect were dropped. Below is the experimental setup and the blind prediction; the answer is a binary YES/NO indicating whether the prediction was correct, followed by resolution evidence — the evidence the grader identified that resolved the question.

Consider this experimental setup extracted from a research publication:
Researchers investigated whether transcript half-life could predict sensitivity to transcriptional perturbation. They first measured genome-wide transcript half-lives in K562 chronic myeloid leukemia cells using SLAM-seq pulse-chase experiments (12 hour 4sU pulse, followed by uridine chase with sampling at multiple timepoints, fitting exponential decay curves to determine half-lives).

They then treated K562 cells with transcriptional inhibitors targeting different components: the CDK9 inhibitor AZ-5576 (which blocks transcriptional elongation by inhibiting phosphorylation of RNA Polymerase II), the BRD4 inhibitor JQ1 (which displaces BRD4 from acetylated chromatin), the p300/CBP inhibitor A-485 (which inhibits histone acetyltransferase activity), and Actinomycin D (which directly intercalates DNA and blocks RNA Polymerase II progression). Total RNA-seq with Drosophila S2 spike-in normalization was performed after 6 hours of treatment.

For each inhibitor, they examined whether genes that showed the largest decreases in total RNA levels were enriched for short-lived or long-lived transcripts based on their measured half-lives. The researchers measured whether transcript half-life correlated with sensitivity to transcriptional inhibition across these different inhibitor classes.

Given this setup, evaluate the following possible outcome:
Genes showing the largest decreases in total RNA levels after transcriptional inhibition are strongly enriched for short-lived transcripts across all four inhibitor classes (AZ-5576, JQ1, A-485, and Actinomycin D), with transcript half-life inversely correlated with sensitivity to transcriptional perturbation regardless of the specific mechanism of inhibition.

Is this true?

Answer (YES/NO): YES